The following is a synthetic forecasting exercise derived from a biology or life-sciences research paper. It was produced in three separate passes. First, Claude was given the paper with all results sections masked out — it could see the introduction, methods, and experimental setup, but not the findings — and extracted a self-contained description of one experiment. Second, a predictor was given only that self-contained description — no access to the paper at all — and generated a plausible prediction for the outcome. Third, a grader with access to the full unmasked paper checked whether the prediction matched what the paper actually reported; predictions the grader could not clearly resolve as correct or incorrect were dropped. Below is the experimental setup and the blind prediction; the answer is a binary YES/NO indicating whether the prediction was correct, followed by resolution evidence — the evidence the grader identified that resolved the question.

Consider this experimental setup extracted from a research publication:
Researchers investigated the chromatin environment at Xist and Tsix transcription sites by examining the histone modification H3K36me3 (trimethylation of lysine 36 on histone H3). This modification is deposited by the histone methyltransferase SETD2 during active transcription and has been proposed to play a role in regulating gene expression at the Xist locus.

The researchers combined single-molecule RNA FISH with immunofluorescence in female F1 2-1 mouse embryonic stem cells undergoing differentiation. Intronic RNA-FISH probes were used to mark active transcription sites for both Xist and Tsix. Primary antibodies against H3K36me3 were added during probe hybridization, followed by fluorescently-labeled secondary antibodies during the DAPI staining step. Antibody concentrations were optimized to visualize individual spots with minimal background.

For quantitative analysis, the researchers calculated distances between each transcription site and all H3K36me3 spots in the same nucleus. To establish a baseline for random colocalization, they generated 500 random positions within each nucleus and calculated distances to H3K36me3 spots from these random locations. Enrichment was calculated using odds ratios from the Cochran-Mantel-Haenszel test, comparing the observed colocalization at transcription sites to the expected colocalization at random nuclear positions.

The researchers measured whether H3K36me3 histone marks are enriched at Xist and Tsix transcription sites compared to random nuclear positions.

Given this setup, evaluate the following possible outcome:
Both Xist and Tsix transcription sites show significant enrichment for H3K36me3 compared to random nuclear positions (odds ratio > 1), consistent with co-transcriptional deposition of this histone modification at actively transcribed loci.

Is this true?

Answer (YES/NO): NO